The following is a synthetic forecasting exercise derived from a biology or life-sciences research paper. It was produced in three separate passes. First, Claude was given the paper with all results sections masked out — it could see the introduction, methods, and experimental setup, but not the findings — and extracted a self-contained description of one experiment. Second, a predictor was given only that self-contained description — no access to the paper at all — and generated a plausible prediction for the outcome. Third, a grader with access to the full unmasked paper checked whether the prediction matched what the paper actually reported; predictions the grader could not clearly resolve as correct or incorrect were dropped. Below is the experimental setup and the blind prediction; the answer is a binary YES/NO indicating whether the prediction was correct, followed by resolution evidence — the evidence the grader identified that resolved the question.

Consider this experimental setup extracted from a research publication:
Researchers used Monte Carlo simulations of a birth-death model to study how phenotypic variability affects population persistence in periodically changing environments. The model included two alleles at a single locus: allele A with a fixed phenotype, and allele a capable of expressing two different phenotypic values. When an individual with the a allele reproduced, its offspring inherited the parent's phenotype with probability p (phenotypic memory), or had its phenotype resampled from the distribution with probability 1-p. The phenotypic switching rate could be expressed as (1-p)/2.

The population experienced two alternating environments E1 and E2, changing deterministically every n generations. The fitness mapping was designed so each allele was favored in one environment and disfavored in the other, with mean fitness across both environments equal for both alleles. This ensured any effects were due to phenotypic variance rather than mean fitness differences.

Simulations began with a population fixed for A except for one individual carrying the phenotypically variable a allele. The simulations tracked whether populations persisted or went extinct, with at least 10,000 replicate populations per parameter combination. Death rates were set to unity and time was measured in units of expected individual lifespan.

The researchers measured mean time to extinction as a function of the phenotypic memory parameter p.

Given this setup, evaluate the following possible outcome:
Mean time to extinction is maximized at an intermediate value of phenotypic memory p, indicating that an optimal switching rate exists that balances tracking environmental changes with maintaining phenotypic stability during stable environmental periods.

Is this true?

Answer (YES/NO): YES